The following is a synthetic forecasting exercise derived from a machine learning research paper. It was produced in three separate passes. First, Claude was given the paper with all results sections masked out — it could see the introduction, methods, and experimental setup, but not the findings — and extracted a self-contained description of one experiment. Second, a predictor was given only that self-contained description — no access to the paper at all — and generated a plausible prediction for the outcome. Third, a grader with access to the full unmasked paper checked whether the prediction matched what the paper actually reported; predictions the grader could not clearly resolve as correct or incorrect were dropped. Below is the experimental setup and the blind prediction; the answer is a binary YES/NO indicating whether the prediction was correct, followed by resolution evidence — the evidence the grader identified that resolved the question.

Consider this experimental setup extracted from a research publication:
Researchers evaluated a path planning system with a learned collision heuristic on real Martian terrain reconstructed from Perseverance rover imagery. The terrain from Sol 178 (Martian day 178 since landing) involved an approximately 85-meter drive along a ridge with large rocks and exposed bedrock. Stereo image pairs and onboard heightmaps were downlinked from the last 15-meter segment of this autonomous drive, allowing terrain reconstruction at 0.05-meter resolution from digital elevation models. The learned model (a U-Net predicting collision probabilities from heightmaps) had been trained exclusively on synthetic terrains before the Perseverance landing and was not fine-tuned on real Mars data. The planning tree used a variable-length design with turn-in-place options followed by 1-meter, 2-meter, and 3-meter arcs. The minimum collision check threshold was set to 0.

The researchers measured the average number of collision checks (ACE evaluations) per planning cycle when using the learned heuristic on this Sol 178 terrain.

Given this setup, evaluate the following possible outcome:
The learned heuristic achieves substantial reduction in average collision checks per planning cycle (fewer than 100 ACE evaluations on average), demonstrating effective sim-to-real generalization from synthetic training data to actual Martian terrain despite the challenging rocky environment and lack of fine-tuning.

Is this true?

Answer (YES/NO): YES